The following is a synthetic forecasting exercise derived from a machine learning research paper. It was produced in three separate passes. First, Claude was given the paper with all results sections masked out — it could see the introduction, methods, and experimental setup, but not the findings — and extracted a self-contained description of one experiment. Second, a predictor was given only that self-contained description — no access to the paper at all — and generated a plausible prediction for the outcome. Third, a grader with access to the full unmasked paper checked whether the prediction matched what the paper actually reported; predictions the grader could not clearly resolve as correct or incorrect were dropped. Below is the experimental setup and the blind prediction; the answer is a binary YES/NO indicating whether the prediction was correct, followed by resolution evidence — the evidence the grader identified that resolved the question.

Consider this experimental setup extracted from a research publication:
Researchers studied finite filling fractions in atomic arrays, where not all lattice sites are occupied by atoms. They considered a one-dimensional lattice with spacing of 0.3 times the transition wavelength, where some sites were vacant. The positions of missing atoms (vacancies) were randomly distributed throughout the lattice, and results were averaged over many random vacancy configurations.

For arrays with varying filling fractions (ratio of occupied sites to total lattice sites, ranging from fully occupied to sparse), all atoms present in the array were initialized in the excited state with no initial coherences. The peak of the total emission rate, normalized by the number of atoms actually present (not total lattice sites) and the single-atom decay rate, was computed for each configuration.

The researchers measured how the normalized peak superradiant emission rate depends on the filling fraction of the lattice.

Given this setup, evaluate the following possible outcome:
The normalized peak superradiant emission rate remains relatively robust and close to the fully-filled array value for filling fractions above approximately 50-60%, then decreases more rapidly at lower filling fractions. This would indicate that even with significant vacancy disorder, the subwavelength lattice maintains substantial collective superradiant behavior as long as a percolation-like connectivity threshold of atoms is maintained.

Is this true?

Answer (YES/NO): NO